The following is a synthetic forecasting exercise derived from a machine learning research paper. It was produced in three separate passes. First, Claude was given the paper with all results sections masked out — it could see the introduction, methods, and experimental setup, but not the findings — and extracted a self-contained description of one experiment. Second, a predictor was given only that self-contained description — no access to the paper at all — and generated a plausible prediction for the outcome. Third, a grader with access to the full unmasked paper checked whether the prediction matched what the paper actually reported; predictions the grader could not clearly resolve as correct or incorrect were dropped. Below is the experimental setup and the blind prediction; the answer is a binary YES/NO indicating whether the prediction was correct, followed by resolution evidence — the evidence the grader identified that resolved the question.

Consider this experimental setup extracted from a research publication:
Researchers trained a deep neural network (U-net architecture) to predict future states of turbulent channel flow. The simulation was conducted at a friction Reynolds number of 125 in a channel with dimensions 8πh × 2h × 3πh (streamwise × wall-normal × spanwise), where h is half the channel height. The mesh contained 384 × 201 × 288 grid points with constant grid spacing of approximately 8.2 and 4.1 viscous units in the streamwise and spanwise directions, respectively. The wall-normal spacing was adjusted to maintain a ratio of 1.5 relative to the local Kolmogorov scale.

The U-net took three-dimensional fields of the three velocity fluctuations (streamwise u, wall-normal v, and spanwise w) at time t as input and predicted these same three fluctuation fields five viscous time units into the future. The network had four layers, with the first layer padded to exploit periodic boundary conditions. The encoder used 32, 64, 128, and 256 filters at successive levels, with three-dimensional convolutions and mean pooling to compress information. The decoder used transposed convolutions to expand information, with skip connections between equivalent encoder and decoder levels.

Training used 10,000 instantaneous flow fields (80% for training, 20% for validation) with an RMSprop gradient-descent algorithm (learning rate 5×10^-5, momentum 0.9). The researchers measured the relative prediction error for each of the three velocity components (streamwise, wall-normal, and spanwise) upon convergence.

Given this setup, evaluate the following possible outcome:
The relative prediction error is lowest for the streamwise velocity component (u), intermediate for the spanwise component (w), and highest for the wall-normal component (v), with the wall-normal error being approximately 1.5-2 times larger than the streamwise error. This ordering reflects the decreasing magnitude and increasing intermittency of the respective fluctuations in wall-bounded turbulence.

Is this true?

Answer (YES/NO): NO